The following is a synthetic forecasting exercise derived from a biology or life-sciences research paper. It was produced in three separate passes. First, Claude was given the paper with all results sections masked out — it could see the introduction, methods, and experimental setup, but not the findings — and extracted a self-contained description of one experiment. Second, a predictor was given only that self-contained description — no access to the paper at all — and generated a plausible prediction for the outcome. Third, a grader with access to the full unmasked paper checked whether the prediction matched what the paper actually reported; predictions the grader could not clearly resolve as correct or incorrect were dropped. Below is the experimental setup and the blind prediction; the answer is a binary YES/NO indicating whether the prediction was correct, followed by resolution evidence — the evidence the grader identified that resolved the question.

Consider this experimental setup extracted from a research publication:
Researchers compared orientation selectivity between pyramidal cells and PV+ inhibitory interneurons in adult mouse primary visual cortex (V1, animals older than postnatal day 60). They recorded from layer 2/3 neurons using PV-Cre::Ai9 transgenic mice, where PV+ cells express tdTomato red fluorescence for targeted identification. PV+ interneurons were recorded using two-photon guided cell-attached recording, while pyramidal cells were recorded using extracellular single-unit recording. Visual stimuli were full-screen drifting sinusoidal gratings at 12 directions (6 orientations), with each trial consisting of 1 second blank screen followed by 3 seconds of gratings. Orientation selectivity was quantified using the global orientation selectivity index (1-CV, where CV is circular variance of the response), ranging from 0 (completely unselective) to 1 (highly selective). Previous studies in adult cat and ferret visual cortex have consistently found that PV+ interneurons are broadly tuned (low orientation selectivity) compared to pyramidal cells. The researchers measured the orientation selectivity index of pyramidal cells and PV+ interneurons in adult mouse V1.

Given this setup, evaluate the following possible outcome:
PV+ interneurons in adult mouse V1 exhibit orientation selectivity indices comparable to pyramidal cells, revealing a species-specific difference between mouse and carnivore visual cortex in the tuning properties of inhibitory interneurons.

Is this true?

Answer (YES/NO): NO